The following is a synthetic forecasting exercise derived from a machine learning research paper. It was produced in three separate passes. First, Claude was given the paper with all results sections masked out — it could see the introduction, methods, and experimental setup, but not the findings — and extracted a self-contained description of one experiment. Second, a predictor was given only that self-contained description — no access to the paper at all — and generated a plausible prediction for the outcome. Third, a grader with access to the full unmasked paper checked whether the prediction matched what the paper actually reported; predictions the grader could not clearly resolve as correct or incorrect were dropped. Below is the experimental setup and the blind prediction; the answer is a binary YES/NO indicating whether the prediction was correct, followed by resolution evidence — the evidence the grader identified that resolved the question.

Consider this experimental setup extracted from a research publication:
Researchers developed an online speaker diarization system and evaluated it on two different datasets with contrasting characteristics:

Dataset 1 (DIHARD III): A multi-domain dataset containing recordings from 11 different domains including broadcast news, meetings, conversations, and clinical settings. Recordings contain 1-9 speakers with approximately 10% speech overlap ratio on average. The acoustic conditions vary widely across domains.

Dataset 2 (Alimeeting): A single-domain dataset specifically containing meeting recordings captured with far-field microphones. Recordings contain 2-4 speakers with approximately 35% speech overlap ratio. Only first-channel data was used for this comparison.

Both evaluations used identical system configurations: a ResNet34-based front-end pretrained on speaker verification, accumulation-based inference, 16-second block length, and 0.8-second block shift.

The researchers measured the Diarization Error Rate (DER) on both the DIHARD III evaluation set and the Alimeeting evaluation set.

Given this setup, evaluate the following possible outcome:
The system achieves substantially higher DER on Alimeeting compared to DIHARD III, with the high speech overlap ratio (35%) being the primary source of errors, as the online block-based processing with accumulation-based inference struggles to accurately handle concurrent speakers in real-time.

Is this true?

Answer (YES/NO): NO